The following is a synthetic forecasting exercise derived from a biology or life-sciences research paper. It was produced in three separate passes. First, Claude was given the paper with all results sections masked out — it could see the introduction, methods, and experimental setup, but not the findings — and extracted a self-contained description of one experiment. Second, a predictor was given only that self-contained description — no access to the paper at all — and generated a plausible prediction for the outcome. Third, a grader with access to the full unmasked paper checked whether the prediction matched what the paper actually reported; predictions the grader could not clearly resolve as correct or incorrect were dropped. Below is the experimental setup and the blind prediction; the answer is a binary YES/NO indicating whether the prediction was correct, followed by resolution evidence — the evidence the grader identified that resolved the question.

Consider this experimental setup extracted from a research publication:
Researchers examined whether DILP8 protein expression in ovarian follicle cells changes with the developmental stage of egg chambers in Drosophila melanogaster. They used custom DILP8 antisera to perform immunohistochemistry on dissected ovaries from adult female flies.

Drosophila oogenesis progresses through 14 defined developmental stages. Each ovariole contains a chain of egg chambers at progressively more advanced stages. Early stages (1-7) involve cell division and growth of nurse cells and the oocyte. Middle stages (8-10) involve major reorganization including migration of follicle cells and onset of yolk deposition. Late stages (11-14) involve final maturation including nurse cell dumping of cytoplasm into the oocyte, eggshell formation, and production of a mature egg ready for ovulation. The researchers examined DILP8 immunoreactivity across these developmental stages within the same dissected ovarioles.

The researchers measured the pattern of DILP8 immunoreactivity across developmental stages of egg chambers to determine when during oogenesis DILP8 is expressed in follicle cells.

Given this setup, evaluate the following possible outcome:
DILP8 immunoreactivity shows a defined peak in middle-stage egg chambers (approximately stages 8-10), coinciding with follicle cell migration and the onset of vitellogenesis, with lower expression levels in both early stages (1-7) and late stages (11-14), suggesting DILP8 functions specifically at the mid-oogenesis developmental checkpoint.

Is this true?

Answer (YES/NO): NO